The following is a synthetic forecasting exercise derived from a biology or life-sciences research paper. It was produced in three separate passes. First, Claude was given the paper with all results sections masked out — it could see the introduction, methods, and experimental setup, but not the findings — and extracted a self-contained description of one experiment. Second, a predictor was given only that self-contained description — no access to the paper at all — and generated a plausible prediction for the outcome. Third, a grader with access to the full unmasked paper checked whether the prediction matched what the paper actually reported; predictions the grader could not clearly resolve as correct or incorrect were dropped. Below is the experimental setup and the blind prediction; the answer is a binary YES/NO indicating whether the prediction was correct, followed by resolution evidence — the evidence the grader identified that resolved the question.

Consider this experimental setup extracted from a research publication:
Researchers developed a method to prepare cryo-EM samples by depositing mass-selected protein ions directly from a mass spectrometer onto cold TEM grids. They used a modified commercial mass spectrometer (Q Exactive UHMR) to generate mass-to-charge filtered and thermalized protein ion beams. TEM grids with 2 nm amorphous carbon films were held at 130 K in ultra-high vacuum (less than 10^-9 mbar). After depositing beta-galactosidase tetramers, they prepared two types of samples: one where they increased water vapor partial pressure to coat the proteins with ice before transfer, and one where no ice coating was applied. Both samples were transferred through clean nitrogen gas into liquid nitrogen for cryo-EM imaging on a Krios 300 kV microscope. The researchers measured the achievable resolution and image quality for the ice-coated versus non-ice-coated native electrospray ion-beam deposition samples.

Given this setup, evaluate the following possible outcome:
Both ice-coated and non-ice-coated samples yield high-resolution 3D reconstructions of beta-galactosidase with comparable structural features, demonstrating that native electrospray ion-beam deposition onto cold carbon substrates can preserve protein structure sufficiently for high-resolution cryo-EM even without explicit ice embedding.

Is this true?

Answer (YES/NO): NO